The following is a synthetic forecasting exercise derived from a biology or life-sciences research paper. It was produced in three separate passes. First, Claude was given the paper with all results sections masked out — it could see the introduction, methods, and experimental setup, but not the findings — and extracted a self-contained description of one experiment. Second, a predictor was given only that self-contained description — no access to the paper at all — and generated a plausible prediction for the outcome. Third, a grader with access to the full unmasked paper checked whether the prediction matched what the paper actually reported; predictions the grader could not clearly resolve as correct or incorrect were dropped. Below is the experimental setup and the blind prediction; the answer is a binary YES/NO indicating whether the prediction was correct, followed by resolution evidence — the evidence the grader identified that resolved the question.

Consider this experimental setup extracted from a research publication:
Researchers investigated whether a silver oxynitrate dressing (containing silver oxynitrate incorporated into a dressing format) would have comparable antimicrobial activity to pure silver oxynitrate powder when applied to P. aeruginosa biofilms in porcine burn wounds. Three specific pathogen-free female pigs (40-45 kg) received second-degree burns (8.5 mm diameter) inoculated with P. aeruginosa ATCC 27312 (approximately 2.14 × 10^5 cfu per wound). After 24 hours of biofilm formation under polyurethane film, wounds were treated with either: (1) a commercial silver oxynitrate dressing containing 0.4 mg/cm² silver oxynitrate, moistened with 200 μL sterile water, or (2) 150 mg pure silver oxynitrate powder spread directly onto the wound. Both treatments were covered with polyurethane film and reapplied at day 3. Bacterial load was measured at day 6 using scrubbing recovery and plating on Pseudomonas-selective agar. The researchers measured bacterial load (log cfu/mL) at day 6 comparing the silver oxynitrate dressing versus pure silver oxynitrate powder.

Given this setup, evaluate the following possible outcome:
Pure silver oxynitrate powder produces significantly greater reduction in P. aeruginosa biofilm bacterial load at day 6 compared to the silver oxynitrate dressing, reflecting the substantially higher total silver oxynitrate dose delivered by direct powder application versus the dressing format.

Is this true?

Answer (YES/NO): YES